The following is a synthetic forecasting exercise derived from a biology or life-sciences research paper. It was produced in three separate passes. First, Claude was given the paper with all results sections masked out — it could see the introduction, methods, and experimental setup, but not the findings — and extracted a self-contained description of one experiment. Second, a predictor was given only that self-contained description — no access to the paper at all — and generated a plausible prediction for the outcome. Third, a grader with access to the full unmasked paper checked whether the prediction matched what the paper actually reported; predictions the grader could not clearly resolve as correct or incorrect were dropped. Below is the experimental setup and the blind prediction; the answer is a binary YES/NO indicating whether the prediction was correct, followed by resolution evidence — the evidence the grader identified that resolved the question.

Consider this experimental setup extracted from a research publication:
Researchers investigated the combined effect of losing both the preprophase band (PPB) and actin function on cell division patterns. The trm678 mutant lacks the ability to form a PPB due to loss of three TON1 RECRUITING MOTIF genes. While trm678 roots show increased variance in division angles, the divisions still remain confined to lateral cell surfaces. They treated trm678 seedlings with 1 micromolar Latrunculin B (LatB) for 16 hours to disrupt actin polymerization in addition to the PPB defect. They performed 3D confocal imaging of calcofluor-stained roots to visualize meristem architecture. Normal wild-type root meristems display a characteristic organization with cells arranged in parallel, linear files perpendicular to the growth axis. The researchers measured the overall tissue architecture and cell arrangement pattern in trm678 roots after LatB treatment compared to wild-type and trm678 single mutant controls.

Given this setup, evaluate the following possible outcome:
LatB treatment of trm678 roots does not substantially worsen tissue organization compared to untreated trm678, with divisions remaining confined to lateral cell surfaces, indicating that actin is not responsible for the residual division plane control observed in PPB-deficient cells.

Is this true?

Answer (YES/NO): NO